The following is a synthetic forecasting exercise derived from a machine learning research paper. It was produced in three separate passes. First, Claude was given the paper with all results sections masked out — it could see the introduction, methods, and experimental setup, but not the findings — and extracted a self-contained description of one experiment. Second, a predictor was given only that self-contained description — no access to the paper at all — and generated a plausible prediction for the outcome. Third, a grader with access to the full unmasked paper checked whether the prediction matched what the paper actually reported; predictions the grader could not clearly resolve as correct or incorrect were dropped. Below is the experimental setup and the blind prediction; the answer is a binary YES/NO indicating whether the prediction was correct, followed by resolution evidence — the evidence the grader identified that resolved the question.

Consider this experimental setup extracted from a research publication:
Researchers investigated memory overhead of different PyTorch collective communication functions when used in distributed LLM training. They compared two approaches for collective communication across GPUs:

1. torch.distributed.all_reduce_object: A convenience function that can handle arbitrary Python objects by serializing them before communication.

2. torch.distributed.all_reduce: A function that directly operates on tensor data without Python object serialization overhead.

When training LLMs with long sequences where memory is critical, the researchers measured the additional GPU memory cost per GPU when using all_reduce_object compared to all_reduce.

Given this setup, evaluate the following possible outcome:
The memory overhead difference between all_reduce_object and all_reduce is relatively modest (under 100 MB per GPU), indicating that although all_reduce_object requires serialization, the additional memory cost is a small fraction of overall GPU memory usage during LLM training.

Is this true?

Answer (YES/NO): NO